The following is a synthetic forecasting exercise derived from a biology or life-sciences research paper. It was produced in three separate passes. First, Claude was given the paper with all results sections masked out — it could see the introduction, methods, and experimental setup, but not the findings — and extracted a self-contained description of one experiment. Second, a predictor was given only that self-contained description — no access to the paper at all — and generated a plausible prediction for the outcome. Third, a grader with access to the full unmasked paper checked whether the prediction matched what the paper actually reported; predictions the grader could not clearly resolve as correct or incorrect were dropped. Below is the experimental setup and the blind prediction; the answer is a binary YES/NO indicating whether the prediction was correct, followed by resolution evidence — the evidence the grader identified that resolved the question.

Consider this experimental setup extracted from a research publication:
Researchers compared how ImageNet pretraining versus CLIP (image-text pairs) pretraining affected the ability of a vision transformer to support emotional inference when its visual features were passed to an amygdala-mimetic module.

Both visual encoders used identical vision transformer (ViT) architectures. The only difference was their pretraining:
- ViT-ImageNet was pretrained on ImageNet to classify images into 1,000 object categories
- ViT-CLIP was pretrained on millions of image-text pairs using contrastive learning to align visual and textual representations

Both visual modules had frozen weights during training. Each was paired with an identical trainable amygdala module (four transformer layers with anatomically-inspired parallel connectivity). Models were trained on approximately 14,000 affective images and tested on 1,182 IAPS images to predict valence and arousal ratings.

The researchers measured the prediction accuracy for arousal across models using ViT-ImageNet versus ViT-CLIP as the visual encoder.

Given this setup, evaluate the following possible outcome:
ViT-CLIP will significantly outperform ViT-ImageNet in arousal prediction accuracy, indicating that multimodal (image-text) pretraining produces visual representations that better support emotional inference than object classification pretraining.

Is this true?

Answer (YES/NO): YES